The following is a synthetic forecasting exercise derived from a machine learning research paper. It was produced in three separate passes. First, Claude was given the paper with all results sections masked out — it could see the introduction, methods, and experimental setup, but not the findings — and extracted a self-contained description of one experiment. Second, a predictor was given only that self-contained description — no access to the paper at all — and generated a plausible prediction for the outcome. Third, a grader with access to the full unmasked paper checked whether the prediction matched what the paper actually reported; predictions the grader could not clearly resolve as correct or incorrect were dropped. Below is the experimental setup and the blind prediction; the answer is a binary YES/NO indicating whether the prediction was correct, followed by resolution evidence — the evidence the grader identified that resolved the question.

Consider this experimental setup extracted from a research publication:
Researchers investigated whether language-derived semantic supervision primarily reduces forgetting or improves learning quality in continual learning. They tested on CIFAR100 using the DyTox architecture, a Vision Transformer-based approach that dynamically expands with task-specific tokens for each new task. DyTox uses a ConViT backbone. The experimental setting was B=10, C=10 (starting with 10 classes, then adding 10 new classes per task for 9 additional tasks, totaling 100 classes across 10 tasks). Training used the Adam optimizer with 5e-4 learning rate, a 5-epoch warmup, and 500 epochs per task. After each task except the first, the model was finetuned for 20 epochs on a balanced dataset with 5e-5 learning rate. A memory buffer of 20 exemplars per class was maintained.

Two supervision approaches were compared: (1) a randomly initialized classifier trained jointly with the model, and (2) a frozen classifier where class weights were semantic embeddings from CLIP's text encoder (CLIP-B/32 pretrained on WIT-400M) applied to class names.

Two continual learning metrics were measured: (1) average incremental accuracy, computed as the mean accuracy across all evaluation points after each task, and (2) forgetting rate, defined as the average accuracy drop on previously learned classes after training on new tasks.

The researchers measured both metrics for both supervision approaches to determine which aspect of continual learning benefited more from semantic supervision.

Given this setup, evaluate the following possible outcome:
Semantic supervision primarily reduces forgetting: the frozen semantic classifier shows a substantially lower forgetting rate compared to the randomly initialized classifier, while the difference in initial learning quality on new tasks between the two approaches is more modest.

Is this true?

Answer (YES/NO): YES